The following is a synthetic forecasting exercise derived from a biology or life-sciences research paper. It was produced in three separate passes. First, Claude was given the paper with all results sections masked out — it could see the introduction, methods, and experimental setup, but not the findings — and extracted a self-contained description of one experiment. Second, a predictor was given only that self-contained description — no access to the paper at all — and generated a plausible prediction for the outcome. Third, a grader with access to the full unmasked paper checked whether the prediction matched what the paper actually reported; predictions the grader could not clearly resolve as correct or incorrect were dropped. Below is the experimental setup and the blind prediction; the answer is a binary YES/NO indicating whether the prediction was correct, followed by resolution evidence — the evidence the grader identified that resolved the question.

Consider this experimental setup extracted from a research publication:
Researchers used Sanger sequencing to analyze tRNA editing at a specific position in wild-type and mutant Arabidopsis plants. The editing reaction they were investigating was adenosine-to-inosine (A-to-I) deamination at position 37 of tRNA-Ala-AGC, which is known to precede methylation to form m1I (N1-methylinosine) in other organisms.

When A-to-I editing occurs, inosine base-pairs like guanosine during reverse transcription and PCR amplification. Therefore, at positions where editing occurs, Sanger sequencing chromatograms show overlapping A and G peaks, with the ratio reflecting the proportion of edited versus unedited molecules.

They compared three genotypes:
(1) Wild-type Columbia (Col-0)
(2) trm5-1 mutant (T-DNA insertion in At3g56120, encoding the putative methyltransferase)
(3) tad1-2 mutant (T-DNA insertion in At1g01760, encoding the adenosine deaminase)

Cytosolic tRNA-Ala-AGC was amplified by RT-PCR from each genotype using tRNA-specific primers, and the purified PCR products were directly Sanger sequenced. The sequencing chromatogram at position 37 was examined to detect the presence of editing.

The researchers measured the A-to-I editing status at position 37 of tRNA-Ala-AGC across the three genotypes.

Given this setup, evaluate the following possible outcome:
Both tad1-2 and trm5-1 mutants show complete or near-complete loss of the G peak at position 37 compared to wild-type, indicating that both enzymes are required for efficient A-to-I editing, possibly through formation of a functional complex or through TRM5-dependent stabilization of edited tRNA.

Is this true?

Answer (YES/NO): NO